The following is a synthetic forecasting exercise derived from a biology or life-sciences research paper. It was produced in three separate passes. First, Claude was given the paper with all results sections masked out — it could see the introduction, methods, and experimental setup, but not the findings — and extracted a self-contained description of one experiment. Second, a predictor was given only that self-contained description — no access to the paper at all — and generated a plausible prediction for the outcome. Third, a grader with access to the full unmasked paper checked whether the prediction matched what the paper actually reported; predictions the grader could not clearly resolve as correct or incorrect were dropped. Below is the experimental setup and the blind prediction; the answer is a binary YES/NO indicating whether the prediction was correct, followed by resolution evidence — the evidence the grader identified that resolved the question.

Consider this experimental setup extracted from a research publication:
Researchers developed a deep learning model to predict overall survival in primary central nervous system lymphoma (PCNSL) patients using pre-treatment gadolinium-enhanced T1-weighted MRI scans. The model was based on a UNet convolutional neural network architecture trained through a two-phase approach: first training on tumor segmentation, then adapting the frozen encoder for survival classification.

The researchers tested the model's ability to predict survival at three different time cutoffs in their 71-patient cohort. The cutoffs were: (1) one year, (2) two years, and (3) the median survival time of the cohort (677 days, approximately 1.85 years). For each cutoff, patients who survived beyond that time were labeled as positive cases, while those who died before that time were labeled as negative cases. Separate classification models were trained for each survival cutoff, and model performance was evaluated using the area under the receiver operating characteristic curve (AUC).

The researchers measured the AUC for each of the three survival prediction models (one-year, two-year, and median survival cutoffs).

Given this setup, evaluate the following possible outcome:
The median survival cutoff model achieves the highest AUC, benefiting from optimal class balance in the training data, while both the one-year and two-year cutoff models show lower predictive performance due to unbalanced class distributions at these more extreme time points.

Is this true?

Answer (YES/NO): NO